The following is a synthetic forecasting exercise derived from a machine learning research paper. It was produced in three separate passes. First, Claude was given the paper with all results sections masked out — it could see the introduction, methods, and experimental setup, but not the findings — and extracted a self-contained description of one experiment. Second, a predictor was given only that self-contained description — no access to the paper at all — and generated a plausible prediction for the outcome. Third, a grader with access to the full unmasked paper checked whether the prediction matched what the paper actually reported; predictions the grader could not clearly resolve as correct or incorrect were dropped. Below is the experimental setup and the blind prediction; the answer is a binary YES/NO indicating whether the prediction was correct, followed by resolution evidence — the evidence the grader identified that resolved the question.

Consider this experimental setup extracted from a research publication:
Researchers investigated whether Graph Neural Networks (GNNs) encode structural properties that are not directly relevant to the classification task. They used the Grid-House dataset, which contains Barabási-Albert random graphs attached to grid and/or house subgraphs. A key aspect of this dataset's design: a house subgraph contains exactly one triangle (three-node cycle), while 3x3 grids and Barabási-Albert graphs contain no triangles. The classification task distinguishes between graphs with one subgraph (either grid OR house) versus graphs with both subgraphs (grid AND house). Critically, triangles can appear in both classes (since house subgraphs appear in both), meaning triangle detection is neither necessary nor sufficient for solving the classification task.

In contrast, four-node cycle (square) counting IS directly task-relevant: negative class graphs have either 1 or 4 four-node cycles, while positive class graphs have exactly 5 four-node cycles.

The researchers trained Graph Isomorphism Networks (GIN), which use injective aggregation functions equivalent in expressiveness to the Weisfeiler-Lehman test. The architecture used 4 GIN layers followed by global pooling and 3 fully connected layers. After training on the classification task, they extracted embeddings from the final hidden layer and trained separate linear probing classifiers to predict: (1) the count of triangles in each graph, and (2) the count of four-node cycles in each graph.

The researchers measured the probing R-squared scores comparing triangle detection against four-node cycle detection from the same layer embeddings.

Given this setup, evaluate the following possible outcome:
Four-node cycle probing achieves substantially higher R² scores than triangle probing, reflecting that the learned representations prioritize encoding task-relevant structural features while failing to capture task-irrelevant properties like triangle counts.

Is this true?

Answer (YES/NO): NO